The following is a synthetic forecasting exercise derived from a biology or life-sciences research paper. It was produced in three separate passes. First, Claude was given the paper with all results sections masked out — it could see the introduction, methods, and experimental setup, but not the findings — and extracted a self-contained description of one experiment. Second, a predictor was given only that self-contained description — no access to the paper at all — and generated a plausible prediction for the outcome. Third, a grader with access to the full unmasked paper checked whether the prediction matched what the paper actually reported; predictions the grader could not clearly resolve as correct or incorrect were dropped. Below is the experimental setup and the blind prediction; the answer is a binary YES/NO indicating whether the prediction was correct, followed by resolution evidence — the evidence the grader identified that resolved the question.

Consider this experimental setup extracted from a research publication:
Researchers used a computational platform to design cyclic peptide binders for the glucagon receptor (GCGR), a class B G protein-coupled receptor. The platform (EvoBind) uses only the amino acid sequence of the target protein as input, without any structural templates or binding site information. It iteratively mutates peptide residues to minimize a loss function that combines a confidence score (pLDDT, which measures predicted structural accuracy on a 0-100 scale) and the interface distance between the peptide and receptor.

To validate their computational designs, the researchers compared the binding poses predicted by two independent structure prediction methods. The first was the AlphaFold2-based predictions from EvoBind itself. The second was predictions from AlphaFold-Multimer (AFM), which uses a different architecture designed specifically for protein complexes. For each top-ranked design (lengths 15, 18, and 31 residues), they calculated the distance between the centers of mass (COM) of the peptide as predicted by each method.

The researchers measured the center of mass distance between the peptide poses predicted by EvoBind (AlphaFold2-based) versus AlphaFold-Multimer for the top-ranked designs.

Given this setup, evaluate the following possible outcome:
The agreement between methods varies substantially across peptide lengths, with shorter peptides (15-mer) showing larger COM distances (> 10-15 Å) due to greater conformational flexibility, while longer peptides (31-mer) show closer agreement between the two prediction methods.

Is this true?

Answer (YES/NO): NO